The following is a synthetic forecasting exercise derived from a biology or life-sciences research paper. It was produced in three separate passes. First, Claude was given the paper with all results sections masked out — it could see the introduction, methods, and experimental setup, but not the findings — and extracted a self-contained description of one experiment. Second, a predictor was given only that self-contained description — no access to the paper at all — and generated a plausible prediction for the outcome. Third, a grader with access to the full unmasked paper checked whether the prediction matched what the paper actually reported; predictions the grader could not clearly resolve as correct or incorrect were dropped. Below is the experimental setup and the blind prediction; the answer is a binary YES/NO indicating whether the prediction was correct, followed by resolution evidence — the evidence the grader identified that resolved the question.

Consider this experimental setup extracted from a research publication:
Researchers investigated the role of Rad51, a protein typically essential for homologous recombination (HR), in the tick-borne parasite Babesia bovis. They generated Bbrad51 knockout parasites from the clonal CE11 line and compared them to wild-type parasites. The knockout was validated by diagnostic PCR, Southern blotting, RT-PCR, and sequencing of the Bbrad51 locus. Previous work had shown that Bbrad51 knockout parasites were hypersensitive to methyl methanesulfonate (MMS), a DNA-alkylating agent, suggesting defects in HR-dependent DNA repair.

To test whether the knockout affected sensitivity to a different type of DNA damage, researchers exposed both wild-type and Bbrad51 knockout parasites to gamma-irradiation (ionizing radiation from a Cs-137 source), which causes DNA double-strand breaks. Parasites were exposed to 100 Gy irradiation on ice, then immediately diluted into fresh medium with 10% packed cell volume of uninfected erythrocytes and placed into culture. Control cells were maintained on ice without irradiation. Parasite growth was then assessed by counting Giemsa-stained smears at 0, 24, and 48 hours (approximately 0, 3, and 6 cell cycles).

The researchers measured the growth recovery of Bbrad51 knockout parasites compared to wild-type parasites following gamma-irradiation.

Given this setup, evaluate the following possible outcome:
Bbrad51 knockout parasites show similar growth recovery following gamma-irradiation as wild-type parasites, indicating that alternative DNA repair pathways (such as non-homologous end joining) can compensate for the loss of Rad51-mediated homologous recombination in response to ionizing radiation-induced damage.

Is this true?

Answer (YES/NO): YES